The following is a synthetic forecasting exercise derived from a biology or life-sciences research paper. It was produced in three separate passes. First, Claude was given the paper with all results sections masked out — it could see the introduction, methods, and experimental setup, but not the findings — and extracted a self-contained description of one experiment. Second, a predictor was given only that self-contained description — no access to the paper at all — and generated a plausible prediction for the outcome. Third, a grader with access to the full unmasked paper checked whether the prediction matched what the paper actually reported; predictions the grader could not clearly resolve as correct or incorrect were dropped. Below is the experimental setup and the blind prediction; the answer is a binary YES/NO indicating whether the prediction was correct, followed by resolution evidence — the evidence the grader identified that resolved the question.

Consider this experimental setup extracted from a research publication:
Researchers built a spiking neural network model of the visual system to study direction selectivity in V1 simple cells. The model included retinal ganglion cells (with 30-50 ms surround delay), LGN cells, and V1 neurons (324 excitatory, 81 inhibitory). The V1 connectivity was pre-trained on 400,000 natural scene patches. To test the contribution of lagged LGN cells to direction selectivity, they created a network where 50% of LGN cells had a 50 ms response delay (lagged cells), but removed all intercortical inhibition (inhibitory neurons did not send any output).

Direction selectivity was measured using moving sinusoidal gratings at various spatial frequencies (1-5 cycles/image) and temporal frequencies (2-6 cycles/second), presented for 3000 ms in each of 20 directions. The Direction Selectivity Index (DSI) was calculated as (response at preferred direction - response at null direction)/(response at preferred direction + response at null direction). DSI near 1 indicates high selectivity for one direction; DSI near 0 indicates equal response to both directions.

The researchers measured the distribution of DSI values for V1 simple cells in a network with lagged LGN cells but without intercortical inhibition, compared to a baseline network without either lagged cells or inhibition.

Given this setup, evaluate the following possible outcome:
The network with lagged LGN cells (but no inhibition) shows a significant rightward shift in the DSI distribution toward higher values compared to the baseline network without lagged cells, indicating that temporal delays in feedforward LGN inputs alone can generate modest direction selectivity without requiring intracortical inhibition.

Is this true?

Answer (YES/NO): NO